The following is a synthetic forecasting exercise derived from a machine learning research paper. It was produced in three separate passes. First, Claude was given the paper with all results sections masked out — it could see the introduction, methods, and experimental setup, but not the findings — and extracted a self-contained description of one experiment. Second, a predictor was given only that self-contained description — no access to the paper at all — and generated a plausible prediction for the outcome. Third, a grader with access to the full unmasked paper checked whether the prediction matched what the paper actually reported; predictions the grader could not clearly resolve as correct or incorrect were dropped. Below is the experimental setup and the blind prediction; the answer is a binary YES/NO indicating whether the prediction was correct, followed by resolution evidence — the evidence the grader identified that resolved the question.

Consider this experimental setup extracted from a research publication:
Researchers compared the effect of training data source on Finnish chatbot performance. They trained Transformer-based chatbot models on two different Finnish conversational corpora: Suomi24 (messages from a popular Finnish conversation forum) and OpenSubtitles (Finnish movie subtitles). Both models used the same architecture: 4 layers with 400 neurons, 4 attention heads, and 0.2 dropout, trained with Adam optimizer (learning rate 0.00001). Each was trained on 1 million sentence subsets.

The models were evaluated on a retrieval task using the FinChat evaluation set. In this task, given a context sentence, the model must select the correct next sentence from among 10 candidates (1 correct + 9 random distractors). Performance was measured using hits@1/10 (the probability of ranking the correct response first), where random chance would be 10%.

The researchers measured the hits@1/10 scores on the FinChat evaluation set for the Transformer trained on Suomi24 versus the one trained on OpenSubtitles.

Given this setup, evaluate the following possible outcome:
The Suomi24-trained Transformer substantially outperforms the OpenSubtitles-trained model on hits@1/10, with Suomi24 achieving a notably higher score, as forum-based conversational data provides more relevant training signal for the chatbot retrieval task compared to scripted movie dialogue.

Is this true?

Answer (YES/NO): NO